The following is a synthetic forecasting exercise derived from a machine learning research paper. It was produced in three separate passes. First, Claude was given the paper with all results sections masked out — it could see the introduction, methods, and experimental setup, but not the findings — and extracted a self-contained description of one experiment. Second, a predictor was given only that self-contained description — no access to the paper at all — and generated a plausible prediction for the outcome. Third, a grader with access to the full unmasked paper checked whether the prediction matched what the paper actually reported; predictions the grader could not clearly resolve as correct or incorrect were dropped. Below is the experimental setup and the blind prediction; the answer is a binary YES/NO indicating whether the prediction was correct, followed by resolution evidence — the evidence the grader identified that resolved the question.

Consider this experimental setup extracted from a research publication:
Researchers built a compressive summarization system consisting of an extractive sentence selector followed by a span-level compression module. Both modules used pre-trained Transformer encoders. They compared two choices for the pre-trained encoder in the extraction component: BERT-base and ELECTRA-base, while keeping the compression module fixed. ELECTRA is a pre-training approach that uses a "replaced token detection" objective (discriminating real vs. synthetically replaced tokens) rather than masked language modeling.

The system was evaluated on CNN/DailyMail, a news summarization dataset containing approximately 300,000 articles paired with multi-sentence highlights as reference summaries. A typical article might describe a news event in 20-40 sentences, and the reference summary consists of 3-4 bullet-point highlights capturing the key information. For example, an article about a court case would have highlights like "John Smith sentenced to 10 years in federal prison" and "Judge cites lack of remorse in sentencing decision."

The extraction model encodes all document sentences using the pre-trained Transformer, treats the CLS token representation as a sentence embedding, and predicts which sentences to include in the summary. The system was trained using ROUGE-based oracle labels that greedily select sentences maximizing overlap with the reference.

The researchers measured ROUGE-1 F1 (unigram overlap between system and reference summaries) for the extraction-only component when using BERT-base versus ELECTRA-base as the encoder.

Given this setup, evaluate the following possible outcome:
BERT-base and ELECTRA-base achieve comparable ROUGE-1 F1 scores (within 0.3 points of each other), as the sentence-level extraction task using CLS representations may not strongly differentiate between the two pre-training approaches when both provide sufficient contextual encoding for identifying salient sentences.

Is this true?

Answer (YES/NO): NO